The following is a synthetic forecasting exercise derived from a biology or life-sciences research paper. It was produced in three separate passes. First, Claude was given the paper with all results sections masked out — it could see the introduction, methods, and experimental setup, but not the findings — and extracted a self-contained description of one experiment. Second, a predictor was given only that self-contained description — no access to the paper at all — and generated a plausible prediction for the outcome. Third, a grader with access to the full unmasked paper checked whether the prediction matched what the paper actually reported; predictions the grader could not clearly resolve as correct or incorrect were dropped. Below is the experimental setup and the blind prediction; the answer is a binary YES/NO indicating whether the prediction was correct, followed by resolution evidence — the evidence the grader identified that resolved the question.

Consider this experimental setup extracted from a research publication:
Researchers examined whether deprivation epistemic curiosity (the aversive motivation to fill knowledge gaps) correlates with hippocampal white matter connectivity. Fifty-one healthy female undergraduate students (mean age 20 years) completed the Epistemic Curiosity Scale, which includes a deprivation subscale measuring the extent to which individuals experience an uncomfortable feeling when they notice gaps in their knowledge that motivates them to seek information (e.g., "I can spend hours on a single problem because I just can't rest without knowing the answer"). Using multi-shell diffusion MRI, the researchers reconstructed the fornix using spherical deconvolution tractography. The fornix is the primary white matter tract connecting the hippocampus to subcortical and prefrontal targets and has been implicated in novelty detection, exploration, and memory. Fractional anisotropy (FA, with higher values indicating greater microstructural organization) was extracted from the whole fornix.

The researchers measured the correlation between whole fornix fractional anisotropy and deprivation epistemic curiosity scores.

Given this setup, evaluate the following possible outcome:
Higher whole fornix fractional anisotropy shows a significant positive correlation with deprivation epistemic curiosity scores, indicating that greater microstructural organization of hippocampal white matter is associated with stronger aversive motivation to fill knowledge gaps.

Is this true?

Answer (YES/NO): NO